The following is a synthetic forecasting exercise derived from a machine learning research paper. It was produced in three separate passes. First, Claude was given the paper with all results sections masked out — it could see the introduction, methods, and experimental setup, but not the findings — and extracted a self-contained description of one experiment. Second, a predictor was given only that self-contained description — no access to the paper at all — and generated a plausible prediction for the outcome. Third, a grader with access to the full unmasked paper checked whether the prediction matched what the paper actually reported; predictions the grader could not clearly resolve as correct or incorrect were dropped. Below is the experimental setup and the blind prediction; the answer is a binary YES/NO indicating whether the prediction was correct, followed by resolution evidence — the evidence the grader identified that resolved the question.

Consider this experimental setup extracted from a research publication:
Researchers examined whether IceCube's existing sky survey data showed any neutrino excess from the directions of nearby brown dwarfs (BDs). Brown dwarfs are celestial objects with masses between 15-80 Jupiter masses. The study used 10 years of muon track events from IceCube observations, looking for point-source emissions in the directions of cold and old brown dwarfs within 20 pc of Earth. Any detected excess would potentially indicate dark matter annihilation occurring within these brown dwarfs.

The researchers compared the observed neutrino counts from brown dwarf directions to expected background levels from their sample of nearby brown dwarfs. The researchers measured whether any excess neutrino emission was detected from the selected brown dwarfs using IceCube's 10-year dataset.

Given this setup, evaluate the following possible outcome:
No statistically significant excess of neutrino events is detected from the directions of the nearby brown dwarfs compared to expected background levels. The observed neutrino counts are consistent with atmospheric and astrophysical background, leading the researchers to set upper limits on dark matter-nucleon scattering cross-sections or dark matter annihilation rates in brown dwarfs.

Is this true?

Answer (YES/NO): YES